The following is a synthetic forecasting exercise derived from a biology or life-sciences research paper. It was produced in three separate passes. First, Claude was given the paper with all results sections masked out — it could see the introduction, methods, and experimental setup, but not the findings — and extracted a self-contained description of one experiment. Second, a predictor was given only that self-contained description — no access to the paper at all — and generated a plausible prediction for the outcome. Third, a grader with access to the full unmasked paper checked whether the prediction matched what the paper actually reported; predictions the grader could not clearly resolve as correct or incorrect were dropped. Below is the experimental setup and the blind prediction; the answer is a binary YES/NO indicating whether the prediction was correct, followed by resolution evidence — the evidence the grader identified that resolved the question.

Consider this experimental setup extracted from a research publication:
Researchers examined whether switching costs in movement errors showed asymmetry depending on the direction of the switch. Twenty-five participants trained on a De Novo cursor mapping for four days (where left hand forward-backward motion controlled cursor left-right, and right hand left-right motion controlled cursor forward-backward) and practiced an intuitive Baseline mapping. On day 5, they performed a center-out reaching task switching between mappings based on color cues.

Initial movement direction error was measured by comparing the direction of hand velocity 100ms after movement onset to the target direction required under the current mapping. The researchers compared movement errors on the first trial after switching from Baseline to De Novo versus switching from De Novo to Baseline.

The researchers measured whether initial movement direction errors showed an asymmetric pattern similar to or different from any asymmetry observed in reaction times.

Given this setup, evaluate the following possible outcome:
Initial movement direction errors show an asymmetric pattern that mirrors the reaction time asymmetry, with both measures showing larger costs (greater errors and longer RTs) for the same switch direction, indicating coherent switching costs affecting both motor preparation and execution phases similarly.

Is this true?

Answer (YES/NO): NO